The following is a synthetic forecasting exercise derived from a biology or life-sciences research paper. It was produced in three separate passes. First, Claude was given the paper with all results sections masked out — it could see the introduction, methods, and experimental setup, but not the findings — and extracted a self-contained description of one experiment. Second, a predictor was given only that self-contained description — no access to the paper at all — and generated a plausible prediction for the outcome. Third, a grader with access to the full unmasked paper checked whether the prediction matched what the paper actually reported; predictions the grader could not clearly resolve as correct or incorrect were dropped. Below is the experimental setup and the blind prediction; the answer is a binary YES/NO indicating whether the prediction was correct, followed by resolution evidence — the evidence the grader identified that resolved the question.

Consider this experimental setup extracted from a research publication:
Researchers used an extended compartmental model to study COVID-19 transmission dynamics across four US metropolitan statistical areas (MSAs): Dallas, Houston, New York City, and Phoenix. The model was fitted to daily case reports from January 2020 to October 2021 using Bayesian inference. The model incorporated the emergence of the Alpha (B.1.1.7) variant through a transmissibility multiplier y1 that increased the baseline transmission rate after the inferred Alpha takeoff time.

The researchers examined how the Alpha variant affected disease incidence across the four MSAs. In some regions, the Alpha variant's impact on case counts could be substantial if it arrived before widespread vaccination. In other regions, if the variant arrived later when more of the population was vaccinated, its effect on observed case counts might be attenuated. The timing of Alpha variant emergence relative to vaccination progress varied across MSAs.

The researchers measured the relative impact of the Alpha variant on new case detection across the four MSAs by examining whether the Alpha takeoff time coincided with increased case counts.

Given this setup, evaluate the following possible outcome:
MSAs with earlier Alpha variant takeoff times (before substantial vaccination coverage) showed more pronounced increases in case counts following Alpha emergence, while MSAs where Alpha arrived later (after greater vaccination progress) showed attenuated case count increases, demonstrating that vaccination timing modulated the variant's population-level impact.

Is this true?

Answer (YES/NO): YES